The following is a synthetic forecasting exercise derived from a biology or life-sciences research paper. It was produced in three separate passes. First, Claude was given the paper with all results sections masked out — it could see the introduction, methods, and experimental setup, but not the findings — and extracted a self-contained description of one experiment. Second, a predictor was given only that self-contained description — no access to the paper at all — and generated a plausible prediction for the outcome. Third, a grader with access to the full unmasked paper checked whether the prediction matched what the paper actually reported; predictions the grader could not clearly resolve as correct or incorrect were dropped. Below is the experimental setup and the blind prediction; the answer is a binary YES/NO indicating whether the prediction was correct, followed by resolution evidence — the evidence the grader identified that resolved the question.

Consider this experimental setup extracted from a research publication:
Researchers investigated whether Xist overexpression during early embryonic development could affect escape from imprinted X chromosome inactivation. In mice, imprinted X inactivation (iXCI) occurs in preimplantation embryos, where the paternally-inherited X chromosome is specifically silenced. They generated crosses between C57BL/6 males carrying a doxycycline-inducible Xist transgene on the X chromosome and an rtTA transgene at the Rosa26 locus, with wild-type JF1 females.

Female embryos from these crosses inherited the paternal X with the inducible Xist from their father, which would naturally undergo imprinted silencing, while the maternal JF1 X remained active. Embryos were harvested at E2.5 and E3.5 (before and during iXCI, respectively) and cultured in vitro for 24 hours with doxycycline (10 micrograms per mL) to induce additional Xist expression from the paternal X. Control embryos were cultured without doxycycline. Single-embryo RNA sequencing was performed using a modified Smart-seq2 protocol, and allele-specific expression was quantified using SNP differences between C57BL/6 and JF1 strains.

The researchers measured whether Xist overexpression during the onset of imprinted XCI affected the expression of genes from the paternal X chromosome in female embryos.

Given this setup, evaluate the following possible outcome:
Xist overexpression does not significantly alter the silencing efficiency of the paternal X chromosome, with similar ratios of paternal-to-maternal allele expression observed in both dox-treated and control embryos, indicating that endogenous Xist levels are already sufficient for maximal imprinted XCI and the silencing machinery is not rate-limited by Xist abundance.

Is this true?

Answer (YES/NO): NO